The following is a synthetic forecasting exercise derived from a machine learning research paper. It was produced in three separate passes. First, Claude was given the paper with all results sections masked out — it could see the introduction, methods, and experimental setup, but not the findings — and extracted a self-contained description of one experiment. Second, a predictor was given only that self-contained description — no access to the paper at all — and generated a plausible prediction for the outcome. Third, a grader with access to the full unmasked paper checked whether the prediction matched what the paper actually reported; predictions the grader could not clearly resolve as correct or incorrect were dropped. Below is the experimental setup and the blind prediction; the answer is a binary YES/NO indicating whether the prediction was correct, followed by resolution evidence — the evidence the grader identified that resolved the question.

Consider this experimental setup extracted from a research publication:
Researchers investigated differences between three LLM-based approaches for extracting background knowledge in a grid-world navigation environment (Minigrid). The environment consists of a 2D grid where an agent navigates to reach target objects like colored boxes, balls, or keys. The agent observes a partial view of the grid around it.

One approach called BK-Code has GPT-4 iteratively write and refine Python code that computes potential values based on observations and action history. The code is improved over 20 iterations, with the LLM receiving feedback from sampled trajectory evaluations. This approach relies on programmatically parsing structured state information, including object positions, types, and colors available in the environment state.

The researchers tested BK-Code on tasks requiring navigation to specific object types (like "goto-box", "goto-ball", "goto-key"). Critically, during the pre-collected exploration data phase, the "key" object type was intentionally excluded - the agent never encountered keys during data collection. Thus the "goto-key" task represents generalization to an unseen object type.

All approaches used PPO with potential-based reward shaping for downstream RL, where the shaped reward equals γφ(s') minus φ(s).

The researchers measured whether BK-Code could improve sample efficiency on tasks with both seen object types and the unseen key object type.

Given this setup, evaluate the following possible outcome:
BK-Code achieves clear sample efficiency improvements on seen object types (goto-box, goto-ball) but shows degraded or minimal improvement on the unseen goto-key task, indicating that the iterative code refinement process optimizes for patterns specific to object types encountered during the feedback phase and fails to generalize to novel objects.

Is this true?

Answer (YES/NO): NO